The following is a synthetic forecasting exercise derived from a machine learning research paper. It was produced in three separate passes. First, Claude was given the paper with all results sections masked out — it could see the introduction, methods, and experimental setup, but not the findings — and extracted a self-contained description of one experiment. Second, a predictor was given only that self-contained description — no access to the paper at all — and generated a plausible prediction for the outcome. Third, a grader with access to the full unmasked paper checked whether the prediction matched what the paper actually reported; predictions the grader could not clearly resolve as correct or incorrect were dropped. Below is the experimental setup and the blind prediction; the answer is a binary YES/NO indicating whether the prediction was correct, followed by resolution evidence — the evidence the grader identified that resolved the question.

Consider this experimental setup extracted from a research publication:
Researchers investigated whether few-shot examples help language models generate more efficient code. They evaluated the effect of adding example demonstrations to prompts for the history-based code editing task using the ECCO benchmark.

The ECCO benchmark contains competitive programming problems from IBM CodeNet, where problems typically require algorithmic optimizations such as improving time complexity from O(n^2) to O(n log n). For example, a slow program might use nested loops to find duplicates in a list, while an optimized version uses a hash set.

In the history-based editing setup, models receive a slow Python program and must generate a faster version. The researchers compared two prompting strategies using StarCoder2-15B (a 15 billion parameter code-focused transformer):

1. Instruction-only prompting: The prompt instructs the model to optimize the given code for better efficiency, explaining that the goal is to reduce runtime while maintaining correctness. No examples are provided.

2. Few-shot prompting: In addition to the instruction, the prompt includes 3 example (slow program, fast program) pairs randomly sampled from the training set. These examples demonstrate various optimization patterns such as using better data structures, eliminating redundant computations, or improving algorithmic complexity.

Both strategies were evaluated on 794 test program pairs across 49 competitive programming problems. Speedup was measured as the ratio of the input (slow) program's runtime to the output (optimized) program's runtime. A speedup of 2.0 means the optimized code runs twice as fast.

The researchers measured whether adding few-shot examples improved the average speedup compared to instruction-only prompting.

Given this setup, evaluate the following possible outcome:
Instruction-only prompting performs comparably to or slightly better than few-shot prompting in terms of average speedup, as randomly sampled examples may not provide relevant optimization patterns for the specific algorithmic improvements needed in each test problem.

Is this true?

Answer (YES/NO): NO